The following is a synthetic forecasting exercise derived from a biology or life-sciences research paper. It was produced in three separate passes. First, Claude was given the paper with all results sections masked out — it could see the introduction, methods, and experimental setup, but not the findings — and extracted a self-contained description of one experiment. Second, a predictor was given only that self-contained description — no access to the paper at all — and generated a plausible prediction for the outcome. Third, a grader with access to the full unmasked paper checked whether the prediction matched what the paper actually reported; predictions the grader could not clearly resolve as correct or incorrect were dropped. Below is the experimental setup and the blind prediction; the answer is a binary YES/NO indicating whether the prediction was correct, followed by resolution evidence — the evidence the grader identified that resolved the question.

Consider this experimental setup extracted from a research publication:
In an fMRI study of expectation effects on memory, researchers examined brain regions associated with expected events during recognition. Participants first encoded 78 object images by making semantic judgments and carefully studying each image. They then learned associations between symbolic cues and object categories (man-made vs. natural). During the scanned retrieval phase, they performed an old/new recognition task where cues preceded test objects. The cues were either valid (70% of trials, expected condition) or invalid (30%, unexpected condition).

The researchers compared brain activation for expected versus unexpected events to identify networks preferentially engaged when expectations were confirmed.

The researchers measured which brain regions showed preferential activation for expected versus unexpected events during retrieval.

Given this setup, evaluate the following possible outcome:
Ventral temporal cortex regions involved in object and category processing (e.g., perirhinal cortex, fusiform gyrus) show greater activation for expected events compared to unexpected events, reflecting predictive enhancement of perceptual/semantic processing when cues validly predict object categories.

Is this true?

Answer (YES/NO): NO